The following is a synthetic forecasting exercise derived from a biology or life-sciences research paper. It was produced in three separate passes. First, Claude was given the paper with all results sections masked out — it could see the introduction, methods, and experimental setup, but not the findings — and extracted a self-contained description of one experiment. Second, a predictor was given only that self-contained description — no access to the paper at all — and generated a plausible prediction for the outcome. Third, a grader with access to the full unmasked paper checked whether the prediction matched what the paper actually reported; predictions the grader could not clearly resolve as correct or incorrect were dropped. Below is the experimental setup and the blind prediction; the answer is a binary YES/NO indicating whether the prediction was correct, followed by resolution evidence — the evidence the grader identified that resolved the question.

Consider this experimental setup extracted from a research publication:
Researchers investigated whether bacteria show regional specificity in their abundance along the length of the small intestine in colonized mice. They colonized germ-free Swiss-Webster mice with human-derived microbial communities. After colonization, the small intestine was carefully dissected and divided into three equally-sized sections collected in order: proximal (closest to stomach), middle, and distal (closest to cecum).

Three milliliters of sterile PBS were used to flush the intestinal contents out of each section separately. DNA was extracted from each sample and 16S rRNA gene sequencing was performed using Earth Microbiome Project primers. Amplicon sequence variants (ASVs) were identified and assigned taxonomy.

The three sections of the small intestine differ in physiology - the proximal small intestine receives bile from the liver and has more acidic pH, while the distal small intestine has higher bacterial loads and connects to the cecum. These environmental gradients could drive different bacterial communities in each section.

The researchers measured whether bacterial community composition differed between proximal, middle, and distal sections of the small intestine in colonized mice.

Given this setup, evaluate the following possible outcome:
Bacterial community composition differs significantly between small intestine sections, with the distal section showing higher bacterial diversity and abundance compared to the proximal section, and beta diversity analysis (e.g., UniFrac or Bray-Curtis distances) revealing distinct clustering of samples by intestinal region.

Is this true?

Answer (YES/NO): NO